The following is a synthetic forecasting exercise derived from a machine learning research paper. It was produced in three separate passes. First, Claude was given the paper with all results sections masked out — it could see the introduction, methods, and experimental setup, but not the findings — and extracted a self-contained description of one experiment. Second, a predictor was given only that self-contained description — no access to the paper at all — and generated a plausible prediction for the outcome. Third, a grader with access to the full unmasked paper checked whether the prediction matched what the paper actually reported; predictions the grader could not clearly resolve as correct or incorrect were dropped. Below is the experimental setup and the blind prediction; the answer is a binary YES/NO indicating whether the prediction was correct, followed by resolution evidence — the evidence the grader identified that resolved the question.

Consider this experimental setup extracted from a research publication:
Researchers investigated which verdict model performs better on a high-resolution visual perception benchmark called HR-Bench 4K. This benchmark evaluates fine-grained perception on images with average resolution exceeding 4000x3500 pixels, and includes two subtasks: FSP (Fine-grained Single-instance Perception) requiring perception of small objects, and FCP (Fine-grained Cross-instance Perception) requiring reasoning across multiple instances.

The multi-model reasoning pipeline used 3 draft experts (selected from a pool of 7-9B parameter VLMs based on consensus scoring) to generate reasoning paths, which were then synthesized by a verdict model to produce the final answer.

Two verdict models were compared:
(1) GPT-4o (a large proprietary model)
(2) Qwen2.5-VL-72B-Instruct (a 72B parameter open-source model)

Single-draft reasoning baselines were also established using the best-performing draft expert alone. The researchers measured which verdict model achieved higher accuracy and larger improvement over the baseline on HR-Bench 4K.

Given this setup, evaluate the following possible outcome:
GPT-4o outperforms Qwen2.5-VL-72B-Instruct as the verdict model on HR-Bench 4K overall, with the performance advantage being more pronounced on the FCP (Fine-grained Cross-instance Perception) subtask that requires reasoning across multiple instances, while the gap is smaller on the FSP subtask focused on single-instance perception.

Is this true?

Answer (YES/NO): NO